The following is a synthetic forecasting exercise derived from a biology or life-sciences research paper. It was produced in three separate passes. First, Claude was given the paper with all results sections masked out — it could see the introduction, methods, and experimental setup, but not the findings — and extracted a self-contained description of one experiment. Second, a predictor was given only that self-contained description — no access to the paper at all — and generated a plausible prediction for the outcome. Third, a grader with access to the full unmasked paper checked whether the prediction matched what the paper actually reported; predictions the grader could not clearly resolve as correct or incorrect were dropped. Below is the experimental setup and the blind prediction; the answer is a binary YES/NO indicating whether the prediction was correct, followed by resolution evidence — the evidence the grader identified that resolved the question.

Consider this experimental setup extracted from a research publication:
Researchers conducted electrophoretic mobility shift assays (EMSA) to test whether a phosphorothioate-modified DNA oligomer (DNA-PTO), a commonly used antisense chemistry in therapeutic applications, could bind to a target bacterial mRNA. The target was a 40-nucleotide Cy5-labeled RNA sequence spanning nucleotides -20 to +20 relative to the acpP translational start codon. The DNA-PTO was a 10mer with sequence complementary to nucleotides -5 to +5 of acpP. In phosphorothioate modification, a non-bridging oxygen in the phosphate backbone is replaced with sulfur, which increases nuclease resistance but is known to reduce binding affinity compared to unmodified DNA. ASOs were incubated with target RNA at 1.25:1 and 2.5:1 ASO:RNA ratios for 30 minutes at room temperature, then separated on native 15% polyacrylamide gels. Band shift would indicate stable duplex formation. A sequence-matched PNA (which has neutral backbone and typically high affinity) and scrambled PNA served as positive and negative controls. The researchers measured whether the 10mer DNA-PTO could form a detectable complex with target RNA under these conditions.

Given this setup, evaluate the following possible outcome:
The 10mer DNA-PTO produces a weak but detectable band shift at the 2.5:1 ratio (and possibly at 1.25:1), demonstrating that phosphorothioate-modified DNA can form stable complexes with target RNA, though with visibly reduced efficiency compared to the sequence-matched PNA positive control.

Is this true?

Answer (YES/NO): NO